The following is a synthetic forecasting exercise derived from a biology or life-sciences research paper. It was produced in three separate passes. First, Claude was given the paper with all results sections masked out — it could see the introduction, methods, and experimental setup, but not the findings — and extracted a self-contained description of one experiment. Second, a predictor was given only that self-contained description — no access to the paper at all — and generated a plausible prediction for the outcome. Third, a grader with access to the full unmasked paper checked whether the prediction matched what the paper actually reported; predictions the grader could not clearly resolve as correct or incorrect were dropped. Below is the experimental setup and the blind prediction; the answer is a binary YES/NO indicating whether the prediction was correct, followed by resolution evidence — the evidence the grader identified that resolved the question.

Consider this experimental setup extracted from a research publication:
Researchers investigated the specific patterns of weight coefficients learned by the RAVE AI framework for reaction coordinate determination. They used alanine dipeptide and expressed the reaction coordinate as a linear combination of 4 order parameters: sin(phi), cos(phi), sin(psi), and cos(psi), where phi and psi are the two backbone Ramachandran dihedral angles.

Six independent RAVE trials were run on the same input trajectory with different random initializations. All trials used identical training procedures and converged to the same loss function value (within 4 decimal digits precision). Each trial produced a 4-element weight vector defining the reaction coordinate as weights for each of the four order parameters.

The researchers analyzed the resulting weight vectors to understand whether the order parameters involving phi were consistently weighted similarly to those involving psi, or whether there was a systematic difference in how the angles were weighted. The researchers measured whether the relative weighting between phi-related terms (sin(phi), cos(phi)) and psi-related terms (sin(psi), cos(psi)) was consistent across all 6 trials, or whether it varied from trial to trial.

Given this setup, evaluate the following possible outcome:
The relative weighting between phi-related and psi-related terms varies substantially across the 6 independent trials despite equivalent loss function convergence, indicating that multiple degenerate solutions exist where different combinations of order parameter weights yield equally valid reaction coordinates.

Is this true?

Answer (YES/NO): YES